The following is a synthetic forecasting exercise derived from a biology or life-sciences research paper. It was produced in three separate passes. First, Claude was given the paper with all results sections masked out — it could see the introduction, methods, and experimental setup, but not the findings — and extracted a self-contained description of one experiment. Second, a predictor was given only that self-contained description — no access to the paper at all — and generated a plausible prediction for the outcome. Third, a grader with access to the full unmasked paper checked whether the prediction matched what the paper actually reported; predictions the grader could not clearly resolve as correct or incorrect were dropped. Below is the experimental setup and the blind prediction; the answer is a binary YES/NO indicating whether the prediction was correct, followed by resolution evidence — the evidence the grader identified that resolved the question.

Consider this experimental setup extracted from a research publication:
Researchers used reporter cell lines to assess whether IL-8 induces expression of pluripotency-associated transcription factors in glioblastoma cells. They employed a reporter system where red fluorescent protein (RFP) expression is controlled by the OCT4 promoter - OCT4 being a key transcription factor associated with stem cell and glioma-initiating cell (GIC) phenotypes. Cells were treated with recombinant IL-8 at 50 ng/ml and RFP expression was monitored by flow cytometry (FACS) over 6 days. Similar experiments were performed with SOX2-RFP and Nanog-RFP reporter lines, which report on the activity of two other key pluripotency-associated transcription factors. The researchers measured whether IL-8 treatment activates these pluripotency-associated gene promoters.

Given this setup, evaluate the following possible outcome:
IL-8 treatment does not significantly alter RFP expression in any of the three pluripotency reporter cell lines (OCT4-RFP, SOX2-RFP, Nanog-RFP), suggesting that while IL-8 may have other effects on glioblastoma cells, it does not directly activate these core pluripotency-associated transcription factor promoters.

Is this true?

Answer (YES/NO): NO